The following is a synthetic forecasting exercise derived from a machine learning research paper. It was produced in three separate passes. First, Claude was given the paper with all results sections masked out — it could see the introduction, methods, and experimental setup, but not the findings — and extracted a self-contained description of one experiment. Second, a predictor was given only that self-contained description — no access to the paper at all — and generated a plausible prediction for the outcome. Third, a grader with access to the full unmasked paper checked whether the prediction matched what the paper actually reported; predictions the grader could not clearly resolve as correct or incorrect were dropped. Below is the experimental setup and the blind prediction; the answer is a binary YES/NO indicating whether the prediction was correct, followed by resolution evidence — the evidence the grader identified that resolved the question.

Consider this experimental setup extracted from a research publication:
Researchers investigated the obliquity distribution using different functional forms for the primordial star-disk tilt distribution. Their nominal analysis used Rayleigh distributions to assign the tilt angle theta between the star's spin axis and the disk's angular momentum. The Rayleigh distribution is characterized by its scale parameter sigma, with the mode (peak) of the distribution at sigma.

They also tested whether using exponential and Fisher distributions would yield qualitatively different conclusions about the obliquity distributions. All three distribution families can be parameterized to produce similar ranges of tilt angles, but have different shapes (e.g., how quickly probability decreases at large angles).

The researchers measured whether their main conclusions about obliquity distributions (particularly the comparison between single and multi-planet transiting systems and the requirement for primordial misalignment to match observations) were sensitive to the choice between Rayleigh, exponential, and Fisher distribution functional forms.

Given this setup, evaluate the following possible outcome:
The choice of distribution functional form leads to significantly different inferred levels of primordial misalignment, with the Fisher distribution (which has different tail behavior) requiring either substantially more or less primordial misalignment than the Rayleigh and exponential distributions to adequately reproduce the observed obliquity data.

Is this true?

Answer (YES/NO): NO